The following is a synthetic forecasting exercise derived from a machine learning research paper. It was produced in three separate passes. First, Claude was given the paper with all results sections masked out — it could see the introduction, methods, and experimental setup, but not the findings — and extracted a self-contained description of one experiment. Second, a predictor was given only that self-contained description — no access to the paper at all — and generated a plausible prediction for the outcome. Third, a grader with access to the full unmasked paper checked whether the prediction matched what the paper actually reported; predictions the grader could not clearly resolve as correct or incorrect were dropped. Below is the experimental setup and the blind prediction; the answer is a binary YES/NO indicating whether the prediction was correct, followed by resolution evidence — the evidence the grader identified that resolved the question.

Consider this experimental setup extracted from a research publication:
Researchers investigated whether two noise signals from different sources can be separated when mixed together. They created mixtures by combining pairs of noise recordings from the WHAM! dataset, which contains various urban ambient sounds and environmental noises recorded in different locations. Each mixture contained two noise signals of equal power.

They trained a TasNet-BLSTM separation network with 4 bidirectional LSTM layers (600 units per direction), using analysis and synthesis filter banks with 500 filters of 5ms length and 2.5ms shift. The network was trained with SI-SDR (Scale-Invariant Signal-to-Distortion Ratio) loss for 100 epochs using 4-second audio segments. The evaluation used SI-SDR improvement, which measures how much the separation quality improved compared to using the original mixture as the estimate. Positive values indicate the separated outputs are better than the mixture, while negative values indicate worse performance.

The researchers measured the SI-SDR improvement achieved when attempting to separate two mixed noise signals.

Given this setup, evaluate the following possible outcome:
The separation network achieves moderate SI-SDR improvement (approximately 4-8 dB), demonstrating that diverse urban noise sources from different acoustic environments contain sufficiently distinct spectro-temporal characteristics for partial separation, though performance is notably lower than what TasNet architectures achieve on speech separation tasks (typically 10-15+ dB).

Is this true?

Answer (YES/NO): NO